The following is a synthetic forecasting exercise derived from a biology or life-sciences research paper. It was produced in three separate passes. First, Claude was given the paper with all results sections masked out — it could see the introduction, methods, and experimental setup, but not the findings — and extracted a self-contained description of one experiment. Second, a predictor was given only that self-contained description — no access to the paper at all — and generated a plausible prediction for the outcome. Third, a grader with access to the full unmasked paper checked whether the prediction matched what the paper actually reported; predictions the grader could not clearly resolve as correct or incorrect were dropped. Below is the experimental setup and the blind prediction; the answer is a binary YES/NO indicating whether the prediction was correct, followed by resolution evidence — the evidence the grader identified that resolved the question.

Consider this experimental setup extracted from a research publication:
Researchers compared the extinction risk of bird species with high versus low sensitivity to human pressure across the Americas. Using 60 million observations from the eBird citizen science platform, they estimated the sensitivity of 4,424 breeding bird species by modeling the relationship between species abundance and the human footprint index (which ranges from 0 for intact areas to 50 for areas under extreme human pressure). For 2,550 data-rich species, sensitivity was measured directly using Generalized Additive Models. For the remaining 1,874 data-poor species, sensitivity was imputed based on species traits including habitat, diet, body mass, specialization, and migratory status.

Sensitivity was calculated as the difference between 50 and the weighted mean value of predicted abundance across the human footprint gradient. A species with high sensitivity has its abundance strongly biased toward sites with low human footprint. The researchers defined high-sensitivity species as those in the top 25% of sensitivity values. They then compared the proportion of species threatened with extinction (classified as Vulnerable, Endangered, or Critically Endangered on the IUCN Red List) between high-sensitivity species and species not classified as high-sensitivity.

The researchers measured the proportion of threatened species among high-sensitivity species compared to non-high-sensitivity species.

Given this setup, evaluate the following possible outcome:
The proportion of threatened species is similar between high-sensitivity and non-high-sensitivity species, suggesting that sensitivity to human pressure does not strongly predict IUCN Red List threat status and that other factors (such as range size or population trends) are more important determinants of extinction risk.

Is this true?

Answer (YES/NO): NO